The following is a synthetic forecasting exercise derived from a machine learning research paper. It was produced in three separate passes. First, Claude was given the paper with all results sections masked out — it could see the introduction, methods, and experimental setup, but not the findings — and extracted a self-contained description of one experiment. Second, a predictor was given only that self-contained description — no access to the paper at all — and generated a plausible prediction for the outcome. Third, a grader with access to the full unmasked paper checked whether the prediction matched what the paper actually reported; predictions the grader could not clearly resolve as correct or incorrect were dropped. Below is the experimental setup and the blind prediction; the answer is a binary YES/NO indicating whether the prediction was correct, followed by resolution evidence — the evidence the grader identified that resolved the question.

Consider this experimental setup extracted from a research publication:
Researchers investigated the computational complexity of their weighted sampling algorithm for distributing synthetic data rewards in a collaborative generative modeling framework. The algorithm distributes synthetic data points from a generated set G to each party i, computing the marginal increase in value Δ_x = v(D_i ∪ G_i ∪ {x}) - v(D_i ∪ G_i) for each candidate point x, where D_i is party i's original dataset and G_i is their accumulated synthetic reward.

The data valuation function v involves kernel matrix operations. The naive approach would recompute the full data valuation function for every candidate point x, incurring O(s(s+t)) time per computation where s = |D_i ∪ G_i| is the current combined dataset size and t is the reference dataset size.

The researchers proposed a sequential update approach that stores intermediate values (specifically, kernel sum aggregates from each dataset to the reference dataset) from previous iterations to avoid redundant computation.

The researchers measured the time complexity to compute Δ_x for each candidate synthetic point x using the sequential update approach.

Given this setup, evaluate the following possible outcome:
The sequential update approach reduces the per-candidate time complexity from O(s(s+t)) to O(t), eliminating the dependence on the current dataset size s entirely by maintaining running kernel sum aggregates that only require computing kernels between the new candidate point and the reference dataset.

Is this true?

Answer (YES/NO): NO